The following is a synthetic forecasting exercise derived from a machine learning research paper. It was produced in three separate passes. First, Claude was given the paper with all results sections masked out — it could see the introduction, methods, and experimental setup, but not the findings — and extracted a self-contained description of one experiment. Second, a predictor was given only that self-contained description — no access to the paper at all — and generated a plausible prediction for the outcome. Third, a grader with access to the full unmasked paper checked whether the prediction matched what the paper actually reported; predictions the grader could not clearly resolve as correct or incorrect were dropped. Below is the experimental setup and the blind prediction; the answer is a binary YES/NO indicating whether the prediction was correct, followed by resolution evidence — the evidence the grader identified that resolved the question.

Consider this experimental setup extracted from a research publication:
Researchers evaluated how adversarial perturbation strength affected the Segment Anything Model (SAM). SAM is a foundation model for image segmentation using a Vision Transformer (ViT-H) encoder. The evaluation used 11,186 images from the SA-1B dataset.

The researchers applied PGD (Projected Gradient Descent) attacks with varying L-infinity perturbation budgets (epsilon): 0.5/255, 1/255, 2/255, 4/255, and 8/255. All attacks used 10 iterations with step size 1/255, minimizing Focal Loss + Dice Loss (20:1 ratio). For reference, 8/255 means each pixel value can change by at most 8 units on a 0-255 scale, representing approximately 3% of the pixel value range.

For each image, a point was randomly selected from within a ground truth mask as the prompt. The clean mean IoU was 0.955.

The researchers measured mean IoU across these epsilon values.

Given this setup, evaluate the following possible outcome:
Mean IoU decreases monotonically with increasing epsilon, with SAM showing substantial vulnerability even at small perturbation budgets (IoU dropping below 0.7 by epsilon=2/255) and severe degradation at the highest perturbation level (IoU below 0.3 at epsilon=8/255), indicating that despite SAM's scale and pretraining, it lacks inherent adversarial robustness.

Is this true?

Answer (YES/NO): NO